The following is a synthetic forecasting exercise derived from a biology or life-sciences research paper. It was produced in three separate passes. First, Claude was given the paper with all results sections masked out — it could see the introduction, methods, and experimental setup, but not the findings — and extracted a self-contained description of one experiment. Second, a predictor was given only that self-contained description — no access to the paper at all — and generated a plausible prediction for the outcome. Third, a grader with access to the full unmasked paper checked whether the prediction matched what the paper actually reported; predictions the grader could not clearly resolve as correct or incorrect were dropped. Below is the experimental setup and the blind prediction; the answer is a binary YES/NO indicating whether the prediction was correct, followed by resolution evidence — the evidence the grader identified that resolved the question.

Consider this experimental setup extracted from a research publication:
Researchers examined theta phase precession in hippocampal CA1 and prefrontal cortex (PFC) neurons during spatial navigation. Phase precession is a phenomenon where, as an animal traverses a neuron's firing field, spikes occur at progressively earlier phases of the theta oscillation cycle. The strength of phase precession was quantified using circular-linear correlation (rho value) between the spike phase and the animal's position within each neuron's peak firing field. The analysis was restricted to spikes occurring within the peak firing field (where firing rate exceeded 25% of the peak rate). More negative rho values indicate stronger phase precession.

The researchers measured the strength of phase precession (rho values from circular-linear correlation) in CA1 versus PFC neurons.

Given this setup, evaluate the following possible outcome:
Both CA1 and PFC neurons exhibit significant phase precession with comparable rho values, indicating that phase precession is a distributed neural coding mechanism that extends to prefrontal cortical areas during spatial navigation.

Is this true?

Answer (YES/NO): NO